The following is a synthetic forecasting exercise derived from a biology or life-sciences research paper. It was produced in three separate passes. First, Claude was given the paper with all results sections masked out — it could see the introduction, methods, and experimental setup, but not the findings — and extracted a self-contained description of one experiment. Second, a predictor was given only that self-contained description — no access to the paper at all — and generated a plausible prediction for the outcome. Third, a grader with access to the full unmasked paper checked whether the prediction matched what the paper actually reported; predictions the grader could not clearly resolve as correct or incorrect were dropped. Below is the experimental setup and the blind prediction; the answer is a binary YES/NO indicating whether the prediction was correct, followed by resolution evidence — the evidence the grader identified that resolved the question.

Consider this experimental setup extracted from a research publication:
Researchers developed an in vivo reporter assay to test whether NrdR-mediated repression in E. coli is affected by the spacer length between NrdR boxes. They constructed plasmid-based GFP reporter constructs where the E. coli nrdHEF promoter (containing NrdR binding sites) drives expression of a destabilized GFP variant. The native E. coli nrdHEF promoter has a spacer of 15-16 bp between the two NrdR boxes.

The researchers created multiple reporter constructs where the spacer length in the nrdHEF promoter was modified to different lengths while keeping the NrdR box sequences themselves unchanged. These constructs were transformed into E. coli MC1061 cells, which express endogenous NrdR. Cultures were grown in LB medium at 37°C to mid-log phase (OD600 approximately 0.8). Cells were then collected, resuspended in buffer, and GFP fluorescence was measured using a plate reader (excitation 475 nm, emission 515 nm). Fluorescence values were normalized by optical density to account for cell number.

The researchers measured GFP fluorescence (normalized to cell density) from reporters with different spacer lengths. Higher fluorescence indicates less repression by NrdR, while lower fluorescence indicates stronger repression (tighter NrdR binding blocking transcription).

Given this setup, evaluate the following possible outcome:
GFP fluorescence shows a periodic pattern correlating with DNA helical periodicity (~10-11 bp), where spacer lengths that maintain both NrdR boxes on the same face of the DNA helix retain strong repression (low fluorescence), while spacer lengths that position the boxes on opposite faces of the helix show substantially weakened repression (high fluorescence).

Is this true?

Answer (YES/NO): YES